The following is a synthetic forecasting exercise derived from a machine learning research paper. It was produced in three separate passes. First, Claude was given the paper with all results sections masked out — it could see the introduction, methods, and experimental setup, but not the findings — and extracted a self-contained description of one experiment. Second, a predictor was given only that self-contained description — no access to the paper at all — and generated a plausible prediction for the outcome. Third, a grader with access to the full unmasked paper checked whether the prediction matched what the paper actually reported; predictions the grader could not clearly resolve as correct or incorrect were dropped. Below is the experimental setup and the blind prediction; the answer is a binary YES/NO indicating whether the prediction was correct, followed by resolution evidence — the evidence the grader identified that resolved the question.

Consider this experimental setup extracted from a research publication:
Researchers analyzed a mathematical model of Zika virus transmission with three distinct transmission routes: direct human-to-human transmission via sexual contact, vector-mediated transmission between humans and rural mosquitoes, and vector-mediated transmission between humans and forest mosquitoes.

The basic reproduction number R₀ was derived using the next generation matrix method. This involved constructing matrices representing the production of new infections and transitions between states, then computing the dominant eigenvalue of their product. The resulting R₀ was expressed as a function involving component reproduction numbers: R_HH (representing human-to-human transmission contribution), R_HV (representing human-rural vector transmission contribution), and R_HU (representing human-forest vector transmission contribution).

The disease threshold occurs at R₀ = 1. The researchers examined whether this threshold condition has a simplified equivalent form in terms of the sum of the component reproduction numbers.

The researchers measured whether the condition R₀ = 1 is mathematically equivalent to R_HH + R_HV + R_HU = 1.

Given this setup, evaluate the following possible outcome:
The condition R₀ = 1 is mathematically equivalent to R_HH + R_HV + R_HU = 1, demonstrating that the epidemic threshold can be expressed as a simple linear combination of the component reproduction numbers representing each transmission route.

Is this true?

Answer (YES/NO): YES